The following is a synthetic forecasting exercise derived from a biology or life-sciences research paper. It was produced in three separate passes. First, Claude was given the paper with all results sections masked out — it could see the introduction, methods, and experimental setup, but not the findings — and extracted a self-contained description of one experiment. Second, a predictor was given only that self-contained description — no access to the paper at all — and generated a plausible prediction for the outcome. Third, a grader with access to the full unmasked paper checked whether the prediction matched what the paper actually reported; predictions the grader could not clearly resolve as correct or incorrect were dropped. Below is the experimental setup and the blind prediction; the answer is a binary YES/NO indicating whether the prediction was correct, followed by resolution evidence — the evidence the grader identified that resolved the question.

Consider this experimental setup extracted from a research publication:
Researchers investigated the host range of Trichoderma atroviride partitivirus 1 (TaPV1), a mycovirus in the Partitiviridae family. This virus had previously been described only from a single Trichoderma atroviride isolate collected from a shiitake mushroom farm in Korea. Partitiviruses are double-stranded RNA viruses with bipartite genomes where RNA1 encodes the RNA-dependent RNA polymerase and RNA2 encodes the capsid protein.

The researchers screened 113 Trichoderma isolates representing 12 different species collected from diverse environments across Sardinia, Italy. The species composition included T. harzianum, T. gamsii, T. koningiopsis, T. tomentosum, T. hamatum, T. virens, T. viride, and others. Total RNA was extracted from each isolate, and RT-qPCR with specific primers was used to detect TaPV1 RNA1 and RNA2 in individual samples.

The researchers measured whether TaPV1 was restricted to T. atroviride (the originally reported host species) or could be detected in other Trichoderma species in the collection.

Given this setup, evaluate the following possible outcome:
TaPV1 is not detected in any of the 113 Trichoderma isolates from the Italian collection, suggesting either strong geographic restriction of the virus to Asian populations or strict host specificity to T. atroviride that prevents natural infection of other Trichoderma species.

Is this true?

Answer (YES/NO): NO